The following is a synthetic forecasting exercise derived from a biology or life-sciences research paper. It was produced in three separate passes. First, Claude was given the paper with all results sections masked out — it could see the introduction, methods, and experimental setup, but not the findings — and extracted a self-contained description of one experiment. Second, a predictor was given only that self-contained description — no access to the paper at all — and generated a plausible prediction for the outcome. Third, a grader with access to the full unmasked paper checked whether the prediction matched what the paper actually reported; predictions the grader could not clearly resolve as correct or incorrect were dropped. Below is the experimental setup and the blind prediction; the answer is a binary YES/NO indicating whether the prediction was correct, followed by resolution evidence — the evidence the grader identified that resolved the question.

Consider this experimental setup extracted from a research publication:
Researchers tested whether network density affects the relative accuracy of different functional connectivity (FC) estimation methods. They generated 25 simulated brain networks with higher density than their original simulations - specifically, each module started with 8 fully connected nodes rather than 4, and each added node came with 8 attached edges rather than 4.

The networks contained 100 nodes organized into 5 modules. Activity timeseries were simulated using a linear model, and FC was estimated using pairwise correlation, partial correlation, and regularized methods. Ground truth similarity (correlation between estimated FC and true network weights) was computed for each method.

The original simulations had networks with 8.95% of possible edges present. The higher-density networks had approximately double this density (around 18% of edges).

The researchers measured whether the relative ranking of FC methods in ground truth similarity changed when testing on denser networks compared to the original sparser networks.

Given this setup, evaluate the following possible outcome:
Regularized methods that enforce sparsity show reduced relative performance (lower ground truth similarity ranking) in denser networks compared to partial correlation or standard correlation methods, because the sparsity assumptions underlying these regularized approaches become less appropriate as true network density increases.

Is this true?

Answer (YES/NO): NO